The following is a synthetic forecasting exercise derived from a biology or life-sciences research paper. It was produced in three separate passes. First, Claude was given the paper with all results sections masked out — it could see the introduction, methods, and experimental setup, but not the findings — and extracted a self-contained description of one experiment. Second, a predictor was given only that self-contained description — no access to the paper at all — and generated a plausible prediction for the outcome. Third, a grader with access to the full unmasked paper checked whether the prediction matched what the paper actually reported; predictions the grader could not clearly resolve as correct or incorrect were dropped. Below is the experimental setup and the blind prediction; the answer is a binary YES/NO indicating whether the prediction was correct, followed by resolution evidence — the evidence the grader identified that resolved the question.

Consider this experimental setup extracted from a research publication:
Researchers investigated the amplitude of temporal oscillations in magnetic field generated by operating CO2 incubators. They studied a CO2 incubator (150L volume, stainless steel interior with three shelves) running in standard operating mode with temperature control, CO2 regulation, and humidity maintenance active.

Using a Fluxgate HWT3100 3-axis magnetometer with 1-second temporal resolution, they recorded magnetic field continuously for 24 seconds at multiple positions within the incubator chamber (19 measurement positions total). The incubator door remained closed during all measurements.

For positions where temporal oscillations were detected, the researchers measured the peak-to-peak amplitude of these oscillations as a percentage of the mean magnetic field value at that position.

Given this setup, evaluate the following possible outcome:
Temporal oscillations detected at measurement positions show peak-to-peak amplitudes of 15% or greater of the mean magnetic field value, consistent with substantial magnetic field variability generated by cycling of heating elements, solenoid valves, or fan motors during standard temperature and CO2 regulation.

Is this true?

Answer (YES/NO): NO